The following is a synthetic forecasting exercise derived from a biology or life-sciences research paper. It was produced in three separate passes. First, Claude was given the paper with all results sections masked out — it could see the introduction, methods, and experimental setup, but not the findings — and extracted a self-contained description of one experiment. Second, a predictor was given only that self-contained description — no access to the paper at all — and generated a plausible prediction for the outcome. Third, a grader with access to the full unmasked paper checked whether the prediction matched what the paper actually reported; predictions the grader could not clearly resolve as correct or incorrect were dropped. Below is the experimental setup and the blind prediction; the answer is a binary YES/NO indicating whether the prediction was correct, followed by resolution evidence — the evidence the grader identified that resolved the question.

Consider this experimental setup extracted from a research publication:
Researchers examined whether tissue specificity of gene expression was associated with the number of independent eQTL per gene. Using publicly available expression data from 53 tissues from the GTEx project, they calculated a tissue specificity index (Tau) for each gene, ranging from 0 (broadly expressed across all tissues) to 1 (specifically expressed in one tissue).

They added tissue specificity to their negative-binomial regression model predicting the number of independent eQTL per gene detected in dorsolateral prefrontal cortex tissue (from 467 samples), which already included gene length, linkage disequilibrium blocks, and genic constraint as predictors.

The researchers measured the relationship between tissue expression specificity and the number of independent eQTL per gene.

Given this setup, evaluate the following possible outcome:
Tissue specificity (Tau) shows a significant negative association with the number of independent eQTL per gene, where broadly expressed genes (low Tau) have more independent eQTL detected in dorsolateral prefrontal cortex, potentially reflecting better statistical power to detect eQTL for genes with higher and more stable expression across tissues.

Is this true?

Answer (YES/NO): NO